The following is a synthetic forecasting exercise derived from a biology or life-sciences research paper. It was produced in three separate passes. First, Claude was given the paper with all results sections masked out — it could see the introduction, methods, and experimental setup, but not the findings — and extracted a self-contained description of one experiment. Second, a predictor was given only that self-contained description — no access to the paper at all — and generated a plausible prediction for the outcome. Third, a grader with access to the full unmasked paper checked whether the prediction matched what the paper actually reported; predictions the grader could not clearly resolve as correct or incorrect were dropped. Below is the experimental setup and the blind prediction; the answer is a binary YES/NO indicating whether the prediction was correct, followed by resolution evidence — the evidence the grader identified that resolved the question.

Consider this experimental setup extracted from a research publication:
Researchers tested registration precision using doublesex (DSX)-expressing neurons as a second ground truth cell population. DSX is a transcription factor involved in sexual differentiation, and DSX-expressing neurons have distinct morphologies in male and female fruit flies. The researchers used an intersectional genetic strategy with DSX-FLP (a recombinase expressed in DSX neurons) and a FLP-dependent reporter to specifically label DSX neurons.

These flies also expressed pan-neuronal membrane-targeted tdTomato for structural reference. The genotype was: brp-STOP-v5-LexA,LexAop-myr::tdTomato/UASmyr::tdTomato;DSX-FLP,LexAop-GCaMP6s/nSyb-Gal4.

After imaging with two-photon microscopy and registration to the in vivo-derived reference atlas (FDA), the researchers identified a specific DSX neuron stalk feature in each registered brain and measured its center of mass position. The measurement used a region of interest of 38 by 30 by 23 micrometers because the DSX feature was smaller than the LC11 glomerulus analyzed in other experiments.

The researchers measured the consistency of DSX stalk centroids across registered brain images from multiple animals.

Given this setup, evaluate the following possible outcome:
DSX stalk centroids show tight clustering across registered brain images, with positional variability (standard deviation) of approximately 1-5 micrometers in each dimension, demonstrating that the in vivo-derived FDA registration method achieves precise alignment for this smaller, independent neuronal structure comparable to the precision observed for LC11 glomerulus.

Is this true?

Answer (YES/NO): NO